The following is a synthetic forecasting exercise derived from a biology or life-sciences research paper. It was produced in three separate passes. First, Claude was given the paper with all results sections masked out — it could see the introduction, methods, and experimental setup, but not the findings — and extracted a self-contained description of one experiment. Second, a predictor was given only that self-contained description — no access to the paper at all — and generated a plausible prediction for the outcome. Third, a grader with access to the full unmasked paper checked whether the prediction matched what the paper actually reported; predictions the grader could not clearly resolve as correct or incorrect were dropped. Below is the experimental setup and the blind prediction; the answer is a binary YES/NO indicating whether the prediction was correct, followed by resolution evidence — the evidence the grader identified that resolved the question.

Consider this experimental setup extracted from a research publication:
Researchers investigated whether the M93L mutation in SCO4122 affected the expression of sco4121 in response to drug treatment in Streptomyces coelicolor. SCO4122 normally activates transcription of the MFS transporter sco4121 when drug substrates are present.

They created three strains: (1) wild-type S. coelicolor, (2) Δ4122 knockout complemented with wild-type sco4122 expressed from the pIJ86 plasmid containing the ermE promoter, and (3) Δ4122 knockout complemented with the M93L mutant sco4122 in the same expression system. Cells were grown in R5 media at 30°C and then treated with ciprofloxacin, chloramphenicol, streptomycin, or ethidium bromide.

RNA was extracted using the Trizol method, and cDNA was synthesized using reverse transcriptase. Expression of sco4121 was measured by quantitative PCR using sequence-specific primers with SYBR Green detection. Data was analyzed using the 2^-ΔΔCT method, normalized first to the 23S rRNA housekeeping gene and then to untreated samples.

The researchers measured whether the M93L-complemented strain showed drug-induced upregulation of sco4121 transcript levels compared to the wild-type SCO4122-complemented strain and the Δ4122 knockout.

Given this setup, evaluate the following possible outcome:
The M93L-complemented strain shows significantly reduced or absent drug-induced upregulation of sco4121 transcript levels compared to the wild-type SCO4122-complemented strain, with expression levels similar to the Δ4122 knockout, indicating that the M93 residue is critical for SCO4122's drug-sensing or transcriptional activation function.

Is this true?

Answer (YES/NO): NO